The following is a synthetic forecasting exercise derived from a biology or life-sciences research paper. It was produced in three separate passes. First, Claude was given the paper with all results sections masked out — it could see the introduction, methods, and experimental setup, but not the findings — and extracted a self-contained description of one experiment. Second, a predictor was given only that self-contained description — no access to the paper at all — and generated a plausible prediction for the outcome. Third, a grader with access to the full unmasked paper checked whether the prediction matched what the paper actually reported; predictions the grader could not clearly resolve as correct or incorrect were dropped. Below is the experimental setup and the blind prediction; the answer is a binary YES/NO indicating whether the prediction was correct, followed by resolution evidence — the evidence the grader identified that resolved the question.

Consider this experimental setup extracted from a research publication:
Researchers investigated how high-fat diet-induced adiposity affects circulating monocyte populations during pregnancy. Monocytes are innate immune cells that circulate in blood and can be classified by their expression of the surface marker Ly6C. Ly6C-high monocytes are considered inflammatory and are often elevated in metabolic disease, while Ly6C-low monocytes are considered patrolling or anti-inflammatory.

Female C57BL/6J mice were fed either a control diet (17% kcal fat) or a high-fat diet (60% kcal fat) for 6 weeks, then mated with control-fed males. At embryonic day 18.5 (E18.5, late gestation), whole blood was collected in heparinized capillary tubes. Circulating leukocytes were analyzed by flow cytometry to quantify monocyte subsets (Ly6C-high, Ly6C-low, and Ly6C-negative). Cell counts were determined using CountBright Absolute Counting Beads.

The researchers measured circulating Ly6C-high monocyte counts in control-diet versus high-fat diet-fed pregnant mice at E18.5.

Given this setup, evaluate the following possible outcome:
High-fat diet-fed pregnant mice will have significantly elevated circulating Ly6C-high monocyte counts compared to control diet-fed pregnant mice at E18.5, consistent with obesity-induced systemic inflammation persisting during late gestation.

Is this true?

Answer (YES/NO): NO